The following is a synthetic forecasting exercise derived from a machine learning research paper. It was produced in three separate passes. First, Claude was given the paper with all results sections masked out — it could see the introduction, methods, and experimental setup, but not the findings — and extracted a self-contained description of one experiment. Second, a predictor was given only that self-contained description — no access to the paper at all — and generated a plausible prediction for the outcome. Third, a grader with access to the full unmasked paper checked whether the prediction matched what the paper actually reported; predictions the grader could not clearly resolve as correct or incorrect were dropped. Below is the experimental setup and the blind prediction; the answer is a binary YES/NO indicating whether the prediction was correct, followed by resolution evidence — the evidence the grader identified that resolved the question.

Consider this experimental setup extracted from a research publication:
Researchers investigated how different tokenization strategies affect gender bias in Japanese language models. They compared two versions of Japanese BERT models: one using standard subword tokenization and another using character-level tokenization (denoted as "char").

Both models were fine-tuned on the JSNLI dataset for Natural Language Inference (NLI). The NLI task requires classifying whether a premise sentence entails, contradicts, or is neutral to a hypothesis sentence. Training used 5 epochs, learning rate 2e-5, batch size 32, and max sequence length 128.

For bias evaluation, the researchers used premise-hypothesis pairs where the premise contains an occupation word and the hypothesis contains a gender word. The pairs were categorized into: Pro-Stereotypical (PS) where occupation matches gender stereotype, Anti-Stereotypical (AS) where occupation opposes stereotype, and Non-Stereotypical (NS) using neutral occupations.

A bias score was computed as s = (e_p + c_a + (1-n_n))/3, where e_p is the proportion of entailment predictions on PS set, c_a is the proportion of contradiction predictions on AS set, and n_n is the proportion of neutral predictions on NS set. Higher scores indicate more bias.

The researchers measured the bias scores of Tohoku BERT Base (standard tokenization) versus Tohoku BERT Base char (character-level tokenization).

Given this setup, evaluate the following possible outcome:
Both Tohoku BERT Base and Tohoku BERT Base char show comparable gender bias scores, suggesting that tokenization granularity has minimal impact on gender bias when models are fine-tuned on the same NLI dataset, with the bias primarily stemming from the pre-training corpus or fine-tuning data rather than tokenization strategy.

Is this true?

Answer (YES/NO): NO